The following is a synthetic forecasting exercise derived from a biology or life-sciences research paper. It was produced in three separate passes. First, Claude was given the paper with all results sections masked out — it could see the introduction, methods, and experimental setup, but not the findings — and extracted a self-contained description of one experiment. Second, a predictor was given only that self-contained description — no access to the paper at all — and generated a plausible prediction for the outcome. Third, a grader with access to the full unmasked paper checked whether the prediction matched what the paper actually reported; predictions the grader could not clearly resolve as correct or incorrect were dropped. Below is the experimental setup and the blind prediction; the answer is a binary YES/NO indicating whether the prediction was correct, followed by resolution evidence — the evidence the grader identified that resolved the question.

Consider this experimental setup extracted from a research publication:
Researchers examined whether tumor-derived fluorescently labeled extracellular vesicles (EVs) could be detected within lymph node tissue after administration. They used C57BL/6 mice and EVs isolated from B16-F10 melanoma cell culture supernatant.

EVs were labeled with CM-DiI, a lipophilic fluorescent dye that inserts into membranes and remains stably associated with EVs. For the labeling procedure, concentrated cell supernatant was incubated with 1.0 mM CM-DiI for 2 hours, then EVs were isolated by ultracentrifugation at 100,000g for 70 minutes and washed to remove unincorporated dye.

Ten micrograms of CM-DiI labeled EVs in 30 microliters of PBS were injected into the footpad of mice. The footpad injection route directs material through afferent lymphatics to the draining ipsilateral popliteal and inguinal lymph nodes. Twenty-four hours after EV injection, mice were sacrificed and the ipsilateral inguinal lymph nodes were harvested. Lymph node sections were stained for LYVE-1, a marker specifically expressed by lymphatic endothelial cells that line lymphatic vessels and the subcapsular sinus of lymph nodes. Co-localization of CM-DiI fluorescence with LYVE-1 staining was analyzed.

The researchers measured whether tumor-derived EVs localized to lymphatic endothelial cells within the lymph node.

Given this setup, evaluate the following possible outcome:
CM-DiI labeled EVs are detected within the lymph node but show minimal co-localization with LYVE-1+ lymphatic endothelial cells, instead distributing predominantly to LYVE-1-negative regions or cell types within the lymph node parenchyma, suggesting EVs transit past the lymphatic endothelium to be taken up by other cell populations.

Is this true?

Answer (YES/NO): NO